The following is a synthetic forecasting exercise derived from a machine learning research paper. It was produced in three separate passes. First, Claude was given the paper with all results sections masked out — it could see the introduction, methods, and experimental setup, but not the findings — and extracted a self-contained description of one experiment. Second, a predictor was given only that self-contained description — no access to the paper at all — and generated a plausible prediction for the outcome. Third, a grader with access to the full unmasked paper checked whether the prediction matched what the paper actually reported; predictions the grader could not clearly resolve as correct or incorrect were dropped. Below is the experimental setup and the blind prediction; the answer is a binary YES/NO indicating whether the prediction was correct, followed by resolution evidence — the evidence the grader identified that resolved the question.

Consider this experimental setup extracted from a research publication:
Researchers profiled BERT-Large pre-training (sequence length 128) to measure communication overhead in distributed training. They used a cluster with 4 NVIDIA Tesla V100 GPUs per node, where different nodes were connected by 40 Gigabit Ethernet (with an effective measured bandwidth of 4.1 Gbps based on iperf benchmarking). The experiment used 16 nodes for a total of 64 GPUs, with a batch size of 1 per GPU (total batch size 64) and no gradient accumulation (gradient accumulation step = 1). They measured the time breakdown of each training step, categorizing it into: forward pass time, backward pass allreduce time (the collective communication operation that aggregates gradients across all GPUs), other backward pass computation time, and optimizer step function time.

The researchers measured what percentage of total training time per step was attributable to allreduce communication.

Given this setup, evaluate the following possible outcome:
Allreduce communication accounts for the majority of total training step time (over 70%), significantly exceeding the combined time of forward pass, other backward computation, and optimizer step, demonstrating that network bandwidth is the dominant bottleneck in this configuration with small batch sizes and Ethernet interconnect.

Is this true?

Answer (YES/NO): YES